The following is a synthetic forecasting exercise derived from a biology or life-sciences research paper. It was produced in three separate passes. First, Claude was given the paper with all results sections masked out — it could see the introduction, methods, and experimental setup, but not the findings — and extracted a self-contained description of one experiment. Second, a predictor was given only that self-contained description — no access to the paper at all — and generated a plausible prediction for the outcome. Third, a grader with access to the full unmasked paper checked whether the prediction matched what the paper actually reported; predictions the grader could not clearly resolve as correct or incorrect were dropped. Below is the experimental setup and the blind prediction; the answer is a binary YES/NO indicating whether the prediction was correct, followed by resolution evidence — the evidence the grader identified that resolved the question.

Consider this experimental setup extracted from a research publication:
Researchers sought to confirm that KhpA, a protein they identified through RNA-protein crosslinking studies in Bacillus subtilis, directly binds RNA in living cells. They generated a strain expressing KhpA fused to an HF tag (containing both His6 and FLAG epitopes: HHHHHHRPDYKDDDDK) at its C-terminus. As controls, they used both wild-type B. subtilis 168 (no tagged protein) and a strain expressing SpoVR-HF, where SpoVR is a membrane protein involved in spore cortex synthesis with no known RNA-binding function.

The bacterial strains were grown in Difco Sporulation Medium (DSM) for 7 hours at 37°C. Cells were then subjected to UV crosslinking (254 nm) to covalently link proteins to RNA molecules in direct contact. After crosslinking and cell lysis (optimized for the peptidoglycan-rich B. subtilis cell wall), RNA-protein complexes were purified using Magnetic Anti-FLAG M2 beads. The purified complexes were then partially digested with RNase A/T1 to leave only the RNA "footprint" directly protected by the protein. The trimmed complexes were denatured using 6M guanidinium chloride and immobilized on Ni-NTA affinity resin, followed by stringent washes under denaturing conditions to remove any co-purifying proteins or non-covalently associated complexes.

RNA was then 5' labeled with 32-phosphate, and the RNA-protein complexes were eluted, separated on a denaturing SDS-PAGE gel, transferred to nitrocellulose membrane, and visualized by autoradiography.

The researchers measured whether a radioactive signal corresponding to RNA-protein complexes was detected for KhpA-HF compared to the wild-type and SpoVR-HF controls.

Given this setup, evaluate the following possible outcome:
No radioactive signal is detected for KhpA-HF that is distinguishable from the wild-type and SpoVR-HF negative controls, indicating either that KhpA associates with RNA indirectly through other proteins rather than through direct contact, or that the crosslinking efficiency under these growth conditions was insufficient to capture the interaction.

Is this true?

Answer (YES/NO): NO